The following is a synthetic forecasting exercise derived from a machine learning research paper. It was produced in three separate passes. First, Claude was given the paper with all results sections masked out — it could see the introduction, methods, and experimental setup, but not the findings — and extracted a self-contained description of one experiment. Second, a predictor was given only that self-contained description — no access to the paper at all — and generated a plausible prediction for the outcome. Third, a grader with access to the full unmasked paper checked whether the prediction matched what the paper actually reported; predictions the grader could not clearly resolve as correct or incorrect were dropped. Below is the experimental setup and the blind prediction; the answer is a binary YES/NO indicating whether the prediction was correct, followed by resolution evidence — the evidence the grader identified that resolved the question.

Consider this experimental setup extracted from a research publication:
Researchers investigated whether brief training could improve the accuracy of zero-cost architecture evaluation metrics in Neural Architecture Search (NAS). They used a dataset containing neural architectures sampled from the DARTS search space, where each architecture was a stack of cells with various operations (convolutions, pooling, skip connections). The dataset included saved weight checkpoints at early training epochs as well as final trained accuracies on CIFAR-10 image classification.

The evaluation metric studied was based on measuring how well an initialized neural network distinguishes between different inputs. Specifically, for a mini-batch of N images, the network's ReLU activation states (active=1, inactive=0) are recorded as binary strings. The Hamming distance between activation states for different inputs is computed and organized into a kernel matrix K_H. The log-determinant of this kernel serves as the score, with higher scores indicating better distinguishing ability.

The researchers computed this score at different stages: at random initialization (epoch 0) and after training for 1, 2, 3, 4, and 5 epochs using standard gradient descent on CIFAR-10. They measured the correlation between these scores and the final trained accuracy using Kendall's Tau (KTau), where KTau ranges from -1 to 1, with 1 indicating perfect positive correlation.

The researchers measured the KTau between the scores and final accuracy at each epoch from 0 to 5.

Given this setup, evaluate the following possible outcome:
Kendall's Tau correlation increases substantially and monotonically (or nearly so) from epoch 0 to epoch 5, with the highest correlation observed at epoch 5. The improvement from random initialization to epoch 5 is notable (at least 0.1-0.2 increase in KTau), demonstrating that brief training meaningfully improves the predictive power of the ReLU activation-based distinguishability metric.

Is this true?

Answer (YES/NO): NO